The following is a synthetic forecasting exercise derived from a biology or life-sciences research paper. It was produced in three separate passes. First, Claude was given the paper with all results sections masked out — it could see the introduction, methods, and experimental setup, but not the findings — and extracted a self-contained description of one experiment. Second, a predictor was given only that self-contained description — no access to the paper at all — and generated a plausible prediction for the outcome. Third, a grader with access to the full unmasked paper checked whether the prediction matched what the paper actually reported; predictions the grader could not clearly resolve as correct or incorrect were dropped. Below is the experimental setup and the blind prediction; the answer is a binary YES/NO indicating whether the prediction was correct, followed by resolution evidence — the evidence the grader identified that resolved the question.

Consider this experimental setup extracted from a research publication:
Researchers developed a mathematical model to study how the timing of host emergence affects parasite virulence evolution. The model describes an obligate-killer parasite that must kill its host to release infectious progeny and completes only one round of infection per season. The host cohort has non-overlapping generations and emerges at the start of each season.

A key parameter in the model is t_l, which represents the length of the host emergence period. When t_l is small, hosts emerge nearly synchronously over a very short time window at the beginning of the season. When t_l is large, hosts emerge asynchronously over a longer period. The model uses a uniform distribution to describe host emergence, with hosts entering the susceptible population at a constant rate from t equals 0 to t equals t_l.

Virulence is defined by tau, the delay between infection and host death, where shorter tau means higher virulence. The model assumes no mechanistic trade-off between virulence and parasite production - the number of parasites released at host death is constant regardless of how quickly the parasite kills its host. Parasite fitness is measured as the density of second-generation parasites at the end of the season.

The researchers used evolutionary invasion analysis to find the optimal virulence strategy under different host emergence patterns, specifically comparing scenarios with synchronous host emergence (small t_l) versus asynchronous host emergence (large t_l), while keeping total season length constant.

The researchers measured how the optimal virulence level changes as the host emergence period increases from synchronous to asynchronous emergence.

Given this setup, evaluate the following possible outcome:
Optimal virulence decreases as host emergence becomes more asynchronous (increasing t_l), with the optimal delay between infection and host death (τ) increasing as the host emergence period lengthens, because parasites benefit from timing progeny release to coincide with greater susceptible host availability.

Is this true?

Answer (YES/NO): NO